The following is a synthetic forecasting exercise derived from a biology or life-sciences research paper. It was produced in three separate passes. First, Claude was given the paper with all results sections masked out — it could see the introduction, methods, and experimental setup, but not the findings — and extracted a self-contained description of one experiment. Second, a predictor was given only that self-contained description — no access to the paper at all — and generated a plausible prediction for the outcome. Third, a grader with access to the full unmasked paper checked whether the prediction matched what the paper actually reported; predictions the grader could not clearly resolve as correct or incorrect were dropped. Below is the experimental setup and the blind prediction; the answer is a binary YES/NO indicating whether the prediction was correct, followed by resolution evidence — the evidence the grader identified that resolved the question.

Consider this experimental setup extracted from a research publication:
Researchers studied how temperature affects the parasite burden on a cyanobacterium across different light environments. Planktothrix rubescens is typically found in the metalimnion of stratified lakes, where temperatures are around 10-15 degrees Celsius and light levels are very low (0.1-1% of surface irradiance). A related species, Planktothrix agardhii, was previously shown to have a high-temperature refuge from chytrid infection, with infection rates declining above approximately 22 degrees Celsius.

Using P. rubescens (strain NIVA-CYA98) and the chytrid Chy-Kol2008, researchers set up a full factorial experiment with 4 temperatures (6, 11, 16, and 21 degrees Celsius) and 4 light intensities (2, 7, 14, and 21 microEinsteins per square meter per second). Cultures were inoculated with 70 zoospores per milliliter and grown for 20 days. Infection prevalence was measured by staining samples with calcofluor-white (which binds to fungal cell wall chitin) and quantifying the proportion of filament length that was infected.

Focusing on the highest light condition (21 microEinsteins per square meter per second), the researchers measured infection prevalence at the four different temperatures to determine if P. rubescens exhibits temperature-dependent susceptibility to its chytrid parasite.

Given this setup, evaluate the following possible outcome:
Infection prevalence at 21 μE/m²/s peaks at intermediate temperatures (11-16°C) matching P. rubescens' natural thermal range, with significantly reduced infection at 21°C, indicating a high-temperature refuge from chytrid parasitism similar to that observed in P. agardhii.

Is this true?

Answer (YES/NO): NO